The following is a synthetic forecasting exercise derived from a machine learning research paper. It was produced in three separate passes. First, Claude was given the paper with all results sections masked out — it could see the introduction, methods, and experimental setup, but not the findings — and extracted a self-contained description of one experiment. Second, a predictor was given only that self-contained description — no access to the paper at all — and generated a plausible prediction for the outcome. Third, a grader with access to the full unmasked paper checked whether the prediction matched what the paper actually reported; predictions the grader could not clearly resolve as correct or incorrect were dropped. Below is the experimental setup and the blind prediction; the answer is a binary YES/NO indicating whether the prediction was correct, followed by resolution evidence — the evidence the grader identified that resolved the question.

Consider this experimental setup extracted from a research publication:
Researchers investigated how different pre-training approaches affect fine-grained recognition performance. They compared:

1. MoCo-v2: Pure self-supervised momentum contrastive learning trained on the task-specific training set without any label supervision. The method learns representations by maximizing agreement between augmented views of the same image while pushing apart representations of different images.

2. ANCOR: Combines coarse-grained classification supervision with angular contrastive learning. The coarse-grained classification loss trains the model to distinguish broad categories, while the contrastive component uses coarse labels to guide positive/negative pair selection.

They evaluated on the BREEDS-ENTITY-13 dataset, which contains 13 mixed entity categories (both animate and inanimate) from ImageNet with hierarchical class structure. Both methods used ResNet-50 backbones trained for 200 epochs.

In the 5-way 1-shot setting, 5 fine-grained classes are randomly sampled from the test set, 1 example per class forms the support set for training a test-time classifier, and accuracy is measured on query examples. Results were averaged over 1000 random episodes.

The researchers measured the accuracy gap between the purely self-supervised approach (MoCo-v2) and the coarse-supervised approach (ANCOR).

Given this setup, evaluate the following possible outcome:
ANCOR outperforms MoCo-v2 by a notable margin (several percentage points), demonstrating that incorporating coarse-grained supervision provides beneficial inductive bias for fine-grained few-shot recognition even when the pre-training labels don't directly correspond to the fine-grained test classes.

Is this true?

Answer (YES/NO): YES